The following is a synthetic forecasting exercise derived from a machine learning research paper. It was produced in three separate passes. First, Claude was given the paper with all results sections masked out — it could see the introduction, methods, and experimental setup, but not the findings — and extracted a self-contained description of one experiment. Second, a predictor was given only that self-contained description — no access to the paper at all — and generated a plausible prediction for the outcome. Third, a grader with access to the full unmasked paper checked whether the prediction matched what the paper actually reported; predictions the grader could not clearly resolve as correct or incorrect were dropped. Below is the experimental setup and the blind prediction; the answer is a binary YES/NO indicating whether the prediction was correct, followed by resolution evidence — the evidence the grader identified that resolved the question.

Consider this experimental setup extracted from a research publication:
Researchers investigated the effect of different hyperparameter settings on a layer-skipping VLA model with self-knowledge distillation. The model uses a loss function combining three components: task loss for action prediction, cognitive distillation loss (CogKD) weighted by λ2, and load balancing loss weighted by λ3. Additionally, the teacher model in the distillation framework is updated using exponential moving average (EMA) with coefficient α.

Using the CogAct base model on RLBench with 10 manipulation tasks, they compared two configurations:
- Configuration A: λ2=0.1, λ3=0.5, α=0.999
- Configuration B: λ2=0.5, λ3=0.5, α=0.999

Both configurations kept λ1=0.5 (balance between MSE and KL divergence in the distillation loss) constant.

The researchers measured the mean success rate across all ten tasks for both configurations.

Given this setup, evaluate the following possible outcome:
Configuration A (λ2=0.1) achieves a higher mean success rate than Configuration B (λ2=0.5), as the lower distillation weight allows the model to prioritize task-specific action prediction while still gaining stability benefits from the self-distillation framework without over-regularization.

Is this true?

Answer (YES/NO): YES